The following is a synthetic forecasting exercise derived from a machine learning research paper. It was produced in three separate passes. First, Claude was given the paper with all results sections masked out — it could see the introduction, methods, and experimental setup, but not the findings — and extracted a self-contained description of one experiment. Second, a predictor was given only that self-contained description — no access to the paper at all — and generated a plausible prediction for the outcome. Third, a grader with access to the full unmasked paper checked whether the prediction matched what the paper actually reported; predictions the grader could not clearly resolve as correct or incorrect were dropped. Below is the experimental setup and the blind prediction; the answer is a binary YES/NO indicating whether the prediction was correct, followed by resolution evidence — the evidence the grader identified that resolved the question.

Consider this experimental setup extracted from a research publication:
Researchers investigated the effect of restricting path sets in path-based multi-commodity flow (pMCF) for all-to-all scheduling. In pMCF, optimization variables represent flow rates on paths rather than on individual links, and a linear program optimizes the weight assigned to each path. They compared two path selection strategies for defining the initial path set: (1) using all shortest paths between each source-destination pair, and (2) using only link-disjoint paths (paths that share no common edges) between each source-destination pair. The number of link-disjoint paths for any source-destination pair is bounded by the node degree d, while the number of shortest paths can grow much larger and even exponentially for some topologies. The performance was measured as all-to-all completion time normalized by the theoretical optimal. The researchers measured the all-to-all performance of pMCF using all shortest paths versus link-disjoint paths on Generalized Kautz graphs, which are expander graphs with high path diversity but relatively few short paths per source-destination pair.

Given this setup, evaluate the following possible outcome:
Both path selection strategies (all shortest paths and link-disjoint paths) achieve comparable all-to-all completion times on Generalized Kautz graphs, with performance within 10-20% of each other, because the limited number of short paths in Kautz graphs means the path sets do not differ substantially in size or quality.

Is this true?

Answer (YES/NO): NO